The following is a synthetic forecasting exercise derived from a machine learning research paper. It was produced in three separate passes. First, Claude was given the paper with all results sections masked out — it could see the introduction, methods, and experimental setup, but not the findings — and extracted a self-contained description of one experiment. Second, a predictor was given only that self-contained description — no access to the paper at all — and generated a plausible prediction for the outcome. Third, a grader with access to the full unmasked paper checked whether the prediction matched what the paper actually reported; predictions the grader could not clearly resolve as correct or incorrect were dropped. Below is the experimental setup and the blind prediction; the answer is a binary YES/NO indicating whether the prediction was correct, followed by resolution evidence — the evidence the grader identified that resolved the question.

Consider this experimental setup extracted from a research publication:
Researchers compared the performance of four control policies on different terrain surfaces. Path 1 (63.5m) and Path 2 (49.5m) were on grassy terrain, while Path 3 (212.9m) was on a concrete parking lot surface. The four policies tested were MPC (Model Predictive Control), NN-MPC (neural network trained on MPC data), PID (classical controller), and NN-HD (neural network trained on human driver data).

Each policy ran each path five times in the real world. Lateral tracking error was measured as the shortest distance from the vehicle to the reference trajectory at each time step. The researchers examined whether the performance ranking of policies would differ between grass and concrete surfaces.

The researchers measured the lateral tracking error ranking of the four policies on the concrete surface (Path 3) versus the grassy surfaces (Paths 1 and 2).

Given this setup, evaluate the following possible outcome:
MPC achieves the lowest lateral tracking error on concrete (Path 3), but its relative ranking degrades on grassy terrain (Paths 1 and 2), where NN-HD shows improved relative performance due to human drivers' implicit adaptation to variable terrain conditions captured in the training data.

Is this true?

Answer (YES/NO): NO